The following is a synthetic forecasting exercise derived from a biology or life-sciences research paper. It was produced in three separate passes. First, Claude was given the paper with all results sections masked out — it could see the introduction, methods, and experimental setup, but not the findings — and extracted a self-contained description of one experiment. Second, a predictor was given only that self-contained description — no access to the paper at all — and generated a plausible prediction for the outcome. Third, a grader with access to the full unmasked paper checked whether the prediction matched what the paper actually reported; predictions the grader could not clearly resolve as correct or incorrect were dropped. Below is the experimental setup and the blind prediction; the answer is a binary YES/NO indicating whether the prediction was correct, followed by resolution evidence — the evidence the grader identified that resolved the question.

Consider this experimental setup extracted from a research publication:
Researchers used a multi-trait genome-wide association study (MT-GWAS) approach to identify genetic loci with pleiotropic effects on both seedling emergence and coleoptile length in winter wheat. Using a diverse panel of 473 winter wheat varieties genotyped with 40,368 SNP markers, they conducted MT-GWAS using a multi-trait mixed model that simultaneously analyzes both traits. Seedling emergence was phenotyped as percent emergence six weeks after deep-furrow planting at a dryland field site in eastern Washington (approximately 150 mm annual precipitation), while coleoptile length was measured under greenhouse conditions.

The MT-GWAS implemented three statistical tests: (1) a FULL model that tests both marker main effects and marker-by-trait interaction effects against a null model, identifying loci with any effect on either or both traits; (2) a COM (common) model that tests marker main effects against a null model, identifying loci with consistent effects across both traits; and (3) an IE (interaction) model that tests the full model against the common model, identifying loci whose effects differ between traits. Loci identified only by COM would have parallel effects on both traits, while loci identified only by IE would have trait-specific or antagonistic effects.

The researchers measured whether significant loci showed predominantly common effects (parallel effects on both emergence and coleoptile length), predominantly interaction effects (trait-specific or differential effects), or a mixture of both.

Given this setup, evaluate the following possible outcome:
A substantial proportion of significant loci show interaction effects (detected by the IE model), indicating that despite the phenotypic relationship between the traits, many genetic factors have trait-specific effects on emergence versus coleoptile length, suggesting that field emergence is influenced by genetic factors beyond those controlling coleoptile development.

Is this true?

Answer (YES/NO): NO